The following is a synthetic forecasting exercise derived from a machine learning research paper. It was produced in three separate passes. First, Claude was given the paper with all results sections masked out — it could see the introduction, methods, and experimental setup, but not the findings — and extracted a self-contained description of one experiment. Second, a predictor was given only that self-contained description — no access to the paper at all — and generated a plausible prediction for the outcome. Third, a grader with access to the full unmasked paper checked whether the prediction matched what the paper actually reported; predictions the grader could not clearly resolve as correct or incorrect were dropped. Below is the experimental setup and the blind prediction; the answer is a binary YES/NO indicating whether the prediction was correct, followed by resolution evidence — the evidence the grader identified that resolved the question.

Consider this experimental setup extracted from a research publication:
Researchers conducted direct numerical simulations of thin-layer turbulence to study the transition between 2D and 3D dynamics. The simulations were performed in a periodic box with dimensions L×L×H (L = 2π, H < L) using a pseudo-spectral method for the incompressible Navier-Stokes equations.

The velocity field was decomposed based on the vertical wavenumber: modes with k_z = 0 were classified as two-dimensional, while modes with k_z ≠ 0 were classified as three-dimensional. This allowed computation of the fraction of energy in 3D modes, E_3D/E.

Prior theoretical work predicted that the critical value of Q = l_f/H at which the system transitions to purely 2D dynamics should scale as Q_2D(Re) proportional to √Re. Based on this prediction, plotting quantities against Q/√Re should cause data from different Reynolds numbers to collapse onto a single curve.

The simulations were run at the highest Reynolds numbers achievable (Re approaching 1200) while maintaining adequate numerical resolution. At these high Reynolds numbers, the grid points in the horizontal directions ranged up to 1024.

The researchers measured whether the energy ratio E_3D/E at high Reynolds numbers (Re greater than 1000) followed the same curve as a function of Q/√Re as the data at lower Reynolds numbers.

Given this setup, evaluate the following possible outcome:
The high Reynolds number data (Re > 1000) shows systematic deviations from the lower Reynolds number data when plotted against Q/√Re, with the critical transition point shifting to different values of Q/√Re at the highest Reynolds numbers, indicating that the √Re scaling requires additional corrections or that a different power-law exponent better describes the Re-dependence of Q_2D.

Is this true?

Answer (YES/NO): NO